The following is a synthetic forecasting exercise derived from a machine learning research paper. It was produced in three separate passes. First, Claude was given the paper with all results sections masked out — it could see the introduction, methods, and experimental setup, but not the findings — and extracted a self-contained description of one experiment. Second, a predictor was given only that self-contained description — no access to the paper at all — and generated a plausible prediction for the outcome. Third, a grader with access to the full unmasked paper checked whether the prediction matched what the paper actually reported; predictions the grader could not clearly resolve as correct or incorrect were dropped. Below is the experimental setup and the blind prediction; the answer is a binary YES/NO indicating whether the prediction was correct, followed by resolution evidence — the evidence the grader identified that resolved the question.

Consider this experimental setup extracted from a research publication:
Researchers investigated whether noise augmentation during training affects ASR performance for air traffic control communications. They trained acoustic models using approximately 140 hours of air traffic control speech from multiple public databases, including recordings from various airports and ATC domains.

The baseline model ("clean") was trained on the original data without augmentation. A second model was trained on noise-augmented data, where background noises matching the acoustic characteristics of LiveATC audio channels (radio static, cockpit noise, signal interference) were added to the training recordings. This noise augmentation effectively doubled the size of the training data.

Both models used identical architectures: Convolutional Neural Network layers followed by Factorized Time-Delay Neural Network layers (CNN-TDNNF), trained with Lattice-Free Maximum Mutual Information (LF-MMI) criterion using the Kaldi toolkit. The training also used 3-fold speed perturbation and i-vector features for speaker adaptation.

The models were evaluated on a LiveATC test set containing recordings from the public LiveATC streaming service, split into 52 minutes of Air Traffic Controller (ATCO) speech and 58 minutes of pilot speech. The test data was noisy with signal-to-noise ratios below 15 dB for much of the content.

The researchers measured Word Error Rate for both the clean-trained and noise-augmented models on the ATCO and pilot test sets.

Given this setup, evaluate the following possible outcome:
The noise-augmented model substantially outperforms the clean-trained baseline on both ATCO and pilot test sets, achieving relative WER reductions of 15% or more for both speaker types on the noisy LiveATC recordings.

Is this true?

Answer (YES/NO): NO